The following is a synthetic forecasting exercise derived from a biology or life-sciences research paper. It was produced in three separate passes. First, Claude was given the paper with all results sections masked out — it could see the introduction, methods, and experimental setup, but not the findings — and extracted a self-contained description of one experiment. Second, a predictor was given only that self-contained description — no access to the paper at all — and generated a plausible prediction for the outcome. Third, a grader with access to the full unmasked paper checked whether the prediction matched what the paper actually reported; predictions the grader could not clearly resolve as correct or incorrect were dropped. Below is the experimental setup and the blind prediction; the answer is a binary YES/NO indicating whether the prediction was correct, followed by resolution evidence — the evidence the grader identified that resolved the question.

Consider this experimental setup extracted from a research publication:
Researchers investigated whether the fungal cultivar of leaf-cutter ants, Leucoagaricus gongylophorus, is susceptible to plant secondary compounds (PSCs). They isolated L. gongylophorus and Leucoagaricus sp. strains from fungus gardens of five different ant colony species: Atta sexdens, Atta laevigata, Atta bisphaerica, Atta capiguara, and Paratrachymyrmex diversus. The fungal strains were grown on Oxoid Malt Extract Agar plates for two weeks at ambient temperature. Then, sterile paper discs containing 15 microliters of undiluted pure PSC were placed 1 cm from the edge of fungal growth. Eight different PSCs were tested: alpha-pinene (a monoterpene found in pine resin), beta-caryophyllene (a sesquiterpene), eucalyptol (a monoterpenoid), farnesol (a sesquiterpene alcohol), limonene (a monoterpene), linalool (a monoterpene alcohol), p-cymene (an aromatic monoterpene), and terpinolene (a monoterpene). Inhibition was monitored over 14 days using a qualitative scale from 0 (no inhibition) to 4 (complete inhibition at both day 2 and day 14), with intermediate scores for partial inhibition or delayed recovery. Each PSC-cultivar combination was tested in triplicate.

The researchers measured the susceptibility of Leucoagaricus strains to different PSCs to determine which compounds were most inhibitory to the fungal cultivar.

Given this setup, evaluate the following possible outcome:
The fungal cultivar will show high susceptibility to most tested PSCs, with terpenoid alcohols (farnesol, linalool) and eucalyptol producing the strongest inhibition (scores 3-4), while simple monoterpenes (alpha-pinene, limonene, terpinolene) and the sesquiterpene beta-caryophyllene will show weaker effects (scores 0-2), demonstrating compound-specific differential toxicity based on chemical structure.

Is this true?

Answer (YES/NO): NO